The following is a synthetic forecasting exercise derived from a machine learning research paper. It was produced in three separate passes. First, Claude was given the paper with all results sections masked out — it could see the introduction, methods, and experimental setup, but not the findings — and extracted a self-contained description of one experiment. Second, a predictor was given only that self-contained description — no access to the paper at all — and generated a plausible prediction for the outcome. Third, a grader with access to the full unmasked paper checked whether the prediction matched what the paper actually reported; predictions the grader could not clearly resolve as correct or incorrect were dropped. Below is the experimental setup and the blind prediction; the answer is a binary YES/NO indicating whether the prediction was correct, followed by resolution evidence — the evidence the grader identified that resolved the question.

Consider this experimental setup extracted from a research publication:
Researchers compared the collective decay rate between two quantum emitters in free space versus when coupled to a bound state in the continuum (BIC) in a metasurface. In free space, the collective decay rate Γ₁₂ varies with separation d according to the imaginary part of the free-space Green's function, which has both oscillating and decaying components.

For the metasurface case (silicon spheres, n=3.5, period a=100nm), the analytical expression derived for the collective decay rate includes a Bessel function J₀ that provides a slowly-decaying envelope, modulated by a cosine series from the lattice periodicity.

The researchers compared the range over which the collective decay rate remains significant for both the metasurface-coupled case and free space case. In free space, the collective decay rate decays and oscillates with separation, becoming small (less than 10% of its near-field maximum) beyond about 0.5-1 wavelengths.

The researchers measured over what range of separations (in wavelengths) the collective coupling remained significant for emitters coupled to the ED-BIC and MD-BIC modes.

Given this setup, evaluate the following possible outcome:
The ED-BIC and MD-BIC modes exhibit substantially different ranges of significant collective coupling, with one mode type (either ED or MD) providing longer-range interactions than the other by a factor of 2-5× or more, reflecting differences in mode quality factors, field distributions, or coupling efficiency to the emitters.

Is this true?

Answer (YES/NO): NO